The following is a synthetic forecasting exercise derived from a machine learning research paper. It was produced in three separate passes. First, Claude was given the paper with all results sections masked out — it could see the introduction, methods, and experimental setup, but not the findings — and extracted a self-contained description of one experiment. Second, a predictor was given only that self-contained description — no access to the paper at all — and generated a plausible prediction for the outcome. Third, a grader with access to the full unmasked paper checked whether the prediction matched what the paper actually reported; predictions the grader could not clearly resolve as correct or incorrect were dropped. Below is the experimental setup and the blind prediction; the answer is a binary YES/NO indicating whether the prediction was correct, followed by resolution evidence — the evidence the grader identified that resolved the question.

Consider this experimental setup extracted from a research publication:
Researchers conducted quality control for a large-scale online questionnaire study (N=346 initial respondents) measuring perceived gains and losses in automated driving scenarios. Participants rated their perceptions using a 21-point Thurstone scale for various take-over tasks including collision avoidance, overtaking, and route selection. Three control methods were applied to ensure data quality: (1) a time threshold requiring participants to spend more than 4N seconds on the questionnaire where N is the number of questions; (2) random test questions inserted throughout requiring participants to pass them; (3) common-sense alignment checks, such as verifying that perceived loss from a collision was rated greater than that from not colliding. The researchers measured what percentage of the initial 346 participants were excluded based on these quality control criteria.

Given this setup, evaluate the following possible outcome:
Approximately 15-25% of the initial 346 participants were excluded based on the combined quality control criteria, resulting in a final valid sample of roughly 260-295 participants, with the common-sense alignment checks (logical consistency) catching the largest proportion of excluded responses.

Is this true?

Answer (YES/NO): NO